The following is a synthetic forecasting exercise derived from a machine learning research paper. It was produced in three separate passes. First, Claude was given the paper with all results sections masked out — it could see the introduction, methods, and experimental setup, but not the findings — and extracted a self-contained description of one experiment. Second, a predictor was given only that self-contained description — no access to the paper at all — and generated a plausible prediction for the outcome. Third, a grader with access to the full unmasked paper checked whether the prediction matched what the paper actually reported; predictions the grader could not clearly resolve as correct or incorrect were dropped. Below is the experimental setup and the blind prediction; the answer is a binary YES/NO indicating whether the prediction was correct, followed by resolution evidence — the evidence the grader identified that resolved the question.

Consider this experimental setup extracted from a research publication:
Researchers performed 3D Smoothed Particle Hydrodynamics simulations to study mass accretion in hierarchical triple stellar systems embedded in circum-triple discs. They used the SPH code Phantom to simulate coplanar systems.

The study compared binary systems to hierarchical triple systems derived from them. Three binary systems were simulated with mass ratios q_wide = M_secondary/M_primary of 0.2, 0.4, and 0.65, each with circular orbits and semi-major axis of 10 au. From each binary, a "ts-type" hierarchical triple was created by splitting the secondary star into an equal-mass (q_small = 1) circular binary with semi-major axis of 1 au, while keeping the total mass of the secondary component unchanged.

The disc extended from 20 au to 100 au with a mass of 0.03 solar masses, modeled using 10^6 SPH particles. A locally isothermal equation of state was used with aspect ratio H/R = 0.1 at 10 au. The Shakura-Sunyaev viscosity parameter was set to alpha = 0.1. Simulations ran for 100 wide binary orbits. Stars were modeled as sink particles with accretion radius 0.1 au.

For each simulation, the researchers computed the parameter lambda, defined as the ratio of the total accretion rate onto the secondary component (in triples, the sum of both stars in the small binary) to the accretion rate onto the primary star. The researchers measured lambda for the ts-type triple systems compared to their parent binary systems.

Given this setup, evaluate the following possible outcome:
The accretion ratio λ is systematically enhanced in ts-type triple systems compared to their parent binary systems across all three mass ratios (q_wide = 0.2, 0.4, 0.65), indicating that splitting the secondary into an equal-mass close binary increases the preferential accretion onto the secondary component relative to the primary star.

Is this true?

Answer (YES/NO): YES